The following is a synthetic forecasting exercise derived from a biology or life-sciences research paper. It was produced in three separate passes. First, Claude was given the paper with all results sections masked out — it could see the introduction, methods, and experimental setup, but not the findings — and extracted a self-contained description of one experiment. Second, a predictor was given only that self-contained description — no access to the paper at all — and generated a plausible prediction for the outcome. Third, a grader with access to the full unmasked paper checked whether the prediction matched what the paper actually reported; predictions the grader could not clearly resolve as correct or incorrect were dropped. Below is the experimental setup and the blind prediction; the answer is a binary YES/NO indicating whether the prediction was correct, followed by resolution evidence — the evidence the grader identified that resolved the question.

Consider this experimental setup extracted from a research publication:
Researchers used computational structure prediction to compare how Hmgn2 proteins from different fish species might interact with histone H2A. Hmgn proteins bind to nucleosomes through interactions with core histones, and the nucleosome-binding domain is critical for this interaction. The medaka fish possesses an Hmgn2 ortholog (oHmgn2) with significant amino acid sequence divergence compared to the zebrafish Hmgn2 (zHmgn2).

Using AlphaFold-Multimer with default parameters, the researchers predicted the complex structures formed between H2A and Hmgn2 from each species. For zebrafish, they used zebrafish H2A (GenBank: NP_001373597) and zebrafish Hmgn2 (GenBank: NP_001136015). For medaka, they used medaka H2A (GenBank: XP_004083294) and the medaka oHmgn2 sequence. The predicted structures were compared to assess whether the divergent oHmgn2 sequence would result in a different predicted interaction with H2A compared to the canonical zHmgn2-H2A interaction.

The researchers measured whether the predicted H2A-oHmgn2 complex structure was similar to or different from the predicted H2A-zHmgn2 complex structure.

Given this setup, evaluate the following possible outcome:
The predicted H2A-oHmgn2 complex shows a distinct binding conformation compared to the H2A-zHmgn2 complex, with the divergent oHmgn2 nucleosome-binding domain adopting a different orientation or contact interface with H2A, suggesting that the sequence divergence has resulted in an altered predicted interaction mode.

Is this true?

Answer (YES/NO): YES